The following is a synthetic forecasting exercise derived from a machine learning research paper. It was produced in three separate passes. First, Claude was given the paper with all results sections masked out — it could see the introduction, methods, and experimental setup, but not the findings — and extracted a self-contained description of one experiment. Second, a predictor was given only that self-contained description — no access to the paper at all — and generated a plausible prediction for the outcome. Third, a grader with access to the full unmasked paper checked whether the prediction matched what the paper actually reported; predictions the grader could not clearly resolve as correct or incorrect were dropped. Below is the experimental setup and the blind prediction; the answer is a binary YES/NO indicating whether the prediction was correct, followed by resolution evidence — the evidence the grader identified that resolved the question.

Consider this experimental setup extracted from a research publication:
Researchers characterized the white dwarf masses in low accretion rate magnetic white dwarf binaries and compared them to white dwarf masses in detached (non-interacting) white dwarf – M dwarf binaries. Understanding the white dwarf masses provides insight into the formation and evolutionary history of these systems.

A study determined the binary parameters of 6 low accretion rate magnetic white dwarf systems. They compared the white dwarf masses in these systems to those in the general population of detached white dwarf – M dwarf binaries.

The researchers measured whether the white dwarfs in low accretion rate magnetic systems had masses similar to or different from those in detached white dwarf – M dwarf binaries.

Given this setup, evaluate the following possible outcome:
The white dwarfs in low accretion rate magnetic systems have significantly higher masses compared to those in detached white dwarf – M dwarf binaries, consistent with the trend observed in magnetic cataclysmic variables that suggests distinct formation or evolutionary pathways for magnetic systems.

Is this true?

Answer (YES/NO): YES